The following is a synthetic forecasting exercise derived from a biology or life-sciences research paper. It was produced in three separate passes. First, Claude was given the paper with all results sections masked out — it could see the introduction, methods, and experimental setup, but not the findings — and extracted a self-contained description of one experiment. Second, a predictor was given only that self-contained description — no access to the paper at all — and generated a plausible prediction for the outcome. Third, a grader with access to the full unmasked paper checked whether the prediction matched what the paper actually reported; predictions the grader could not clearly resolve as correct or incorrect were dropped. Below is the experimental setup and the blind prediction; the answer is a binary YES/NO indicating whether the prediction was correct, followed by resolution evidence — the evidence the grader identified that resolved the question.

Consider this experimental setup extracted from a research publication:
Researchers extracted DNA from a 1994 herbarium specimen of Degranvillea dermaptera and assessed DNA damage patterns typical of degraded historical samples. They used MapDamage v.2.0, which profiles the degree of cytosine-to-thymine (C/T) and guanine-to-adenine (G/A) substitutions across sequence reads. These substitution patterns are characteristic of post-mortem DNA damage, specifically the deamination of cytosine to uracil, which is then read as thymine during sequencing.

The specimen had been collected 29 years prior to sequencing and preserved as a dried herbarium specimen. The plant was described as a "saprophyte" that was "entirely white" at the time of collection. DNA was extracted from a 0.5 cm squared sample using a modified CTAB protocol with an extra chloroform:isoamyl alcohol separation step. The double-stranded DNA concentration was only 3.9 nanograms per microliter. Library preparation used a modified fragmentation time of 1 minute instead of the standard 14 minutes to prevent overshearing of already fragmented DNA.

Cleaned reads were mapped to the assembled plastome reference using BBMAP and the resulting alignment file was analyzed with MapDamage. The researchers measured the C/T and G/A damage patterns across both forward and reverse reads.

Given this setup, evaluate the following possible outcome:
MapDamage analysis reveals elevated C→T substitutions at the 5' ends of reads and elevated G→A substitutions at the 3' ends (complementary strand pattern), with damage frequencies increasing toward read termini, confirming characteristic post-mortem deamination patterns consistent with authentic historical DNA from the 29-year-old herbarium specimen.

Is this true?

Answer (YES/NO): NO